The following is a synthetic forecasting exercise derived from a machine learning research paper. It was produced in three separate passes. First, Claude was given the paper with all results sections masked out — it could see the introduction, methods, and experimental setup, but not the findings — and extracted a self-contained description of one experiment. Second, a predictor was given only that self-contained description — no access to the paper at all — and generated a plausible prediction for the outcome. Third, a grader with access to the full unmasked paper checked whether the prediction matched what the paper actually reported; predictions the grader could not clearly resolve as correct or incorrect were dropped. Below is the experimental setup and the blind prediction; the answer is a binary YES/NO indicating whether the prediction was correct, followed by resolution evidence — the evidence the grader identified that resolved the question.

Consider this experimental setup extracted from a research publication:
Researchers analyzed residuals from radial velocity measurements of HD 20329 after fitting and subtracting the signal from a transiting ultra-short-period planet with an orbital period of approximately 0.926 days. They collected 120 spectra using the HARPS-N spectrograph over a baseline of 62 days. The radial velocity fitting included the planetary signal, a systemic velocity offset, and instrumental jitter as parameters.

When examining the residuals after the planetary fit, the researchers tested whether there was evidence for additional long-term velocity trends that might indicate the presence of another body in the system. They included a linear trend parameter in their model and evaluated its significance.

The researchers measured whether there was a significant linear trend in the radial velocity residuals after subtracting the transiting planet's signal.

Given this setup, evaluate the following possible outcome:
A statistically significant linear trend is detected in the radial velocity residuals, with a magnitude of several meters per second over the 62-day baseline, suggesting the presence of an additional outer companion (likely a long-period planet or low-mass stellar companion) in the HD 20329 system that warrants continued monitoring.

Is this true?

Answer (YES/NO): NO